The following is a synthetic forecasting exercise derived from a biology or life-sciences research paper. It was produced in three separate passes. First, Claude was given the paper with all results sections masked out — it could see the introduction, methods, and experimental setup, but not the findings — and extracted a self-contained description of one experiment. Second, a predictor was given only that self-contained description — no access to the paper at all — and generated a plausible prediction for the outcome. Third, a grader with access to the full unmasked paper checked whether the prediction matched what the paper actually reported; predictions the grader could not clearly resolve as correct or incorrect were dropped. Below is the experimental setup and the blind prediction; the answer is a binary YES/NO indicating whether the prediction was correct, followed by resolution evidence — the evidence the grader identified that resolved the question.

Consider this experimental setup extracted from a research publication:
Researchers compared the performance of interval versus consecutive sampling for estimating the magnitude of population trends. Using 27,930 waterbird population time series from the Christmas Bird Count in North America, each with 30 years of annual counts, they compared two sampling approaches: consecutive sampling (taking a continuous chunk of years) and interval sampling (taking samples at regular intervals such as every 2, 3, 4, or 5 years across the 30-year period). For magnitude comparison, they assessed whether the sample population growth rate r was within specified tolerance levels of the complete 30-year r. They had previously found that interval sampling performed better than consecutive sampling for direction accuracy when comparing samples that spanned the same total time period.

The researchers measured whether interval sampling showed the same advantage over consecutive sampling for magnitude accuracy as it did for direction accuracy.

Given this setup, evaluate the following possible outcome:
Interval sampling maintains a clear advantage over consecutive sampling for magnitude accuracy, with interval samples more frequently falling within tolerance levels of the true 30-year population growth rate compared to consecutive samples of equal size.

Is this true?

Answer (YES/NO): NO